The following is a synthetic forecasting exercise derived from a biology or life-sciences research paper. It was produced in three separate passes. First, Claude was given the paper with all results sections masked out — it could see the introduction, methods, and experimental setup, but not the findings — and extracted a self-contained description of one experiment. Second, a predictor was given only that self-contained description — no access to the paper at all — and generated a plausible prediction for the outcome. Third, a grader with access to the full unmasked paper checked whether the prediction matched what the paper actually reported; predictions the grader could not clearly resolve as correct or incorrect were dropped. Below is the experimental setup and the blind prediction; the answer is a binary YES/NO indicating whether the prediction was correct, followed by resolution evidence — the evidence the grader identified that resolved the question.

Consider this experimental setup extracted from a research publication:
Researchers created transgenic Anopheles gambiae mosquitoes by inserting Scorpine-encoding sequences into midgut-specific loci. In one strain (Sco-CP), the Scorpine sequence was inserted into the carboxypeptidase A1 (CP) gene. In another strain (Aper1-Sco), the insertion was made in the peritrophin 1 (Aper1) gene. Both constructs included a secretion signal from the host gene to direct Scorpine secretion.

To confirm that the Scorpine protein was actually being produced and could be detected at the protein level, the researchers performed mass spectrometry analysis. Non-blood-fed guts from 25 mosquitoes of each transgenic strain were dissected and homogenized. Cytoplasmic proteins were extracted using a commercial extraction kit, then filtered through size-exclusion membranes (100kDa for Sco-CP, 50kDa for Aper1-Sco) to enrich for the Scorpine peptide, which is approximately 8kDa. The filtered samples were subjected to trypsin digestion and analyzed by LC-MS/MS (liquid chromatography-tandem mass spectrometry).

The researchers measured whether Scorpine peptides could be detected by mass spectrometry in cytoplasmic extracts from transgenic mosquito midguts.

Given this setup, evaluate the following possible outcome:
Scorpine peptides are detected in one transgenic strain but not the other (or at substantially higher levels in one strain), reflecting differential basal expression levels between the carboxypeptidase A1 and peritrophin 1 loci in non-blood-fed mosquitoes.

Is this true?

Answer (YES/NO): NO